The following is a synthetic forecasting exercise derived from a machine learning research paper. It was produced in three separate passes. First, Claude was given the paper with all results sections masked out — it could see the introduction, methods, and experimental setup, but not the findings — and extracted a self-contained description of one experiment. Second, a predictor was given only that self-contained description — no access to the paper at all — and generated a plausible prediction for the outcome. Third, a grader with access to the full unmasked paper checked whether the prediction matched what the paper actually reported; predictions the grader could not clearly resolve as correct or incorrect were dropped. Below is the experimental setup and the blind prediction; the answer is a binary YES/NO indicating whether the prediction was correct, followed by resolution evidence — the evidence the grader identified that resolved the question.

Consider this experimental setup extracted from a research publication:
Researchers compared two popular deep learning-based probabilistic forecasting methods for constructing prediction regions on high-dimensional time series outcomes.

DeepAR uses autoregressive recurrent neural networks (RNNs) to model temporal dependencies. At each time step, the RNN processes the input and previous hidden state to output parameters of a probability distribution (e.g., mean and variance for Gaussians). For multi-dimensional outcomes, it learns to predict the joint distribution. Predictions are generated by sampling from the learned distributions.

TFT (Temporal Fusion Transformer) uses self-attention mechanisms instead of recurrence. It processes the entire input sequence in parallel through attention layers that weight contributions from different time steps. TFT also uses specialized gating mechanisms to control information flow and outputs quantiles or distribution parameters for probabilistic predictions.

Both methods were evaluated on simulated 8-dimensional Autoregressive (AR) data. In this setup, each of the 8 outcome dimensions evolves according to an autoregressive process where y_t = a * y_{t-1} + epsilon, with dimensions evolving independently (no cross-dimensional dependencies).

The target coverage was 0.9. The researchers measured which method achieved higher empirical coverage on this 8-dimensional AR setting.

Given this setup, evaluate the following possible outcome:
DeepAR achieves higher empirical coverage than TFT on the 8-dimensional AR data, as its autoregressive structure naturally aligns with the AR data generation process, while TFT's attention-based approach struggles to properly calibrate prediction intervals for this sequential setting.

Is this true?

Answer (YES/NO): NO